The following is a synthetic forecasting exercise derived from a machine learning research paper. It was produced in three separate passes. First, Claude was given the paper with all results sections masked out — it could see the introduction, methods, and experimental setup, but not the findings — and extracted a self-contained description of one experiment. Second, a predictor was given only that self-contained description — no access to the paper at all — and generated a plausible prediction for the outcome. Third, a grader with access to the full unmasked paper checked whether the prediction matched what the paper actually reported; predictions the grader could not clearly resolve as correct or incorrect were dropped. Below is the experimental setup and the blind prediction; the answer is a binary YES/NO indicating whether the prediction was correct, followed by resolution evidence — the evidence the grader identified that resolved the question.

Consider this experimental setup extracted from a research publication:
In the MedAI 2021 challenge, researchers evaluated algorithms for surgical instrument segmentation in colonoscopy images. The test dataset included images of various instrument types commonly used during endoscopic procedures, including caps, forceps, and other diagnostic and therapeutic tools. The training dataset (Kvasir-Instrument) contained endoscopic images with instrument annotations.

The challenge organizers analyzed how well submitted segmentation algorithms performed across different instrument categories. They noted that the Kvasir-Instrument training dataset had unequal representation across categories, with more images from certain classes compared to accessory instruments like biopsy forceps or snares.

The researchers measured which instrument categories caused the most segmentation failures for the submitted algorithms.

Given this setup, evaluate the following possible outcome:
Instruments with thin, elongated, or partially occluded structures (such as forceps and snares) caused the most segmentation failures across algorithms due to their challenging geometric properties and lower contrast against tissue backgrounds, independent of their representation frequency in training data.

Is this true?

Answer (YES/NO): NO